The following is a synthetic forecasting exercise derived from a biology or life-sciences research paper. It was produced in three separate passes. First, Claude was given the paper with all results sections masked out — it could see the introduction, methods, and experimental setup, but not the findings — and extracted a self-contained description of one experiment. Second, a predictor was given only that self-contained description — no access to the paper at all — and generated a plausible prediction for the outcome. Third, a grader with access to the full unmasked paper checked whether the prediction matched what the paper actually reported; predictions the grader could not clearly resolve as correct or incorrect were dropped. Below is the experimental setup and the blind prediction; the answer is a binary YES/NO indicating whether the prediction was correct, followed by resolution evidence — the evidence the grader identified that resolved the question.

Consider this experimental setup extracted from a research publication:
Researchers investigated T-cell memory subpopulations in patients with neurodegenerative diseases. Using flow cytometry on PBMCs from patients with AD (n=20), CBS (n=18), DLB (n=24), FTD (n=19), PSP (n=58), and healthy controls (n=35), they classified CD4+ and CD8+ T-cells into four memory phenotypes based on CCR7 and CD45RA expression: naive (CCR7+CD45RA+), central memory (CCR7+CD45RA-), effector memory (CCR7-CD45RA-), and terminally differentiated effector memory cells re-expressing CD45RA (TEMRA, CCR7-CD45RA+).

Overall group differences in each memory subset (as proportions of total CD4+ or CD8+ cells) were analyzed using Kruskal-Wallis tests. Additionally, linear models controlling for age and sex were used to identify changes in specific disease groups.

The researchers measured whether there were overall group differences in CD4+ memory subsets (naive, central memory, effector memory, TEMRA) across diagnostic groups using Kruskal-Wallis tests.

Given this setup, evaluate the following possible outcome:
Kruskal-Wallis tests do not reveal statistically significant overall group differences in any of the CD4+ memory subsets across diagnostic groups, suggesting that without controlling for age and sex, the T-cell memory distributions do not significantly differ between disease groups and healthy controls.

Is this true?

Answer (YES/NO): YES